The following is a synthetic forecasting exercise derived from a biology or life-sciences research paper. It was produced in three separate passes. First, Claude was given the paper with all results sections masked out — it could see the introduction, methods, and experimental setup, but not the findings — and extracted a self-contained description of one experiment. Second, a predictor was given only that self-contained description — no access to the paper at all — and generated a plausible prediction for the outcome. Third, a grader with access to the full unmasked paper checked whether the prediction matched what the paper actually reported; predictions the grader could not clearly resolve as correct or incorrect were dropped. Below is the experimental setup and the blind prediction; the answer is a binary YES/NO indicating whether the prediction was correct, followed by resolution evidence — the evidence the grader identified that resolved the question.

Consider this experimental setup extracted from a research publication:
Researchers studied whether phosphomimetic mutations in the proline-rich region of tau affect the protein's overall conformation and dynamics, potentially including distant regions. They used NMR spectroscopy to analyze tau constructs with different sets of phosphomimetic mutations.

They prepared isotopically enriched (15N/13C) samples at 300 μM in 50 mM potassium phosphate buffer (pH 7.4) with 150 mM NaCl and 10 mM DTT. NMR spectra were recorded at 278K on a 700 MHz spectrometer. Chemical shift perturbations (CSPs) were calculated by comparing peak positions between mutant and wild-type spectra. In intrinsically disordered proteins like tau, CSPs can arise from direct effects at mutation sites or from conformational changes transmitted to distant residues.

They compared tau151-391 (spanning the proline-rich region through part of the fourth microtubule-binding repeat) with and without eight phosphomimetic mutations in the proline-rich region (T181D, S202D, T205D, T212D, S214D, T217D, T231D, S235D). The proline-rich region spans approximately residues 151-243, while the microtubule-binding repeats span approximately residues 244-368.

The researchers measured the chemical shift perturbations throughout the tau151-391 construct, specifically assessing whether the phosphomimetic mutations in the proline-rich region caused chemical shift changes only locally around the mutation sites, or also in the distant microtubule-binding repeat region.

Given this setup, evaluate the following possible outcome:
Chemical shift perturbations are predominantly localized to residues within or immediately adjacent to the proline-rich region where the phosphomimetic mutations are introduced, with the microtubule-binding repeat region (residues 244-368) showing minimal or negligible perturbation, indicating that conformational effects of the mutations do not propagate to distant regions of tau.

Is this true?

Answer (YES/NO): YES